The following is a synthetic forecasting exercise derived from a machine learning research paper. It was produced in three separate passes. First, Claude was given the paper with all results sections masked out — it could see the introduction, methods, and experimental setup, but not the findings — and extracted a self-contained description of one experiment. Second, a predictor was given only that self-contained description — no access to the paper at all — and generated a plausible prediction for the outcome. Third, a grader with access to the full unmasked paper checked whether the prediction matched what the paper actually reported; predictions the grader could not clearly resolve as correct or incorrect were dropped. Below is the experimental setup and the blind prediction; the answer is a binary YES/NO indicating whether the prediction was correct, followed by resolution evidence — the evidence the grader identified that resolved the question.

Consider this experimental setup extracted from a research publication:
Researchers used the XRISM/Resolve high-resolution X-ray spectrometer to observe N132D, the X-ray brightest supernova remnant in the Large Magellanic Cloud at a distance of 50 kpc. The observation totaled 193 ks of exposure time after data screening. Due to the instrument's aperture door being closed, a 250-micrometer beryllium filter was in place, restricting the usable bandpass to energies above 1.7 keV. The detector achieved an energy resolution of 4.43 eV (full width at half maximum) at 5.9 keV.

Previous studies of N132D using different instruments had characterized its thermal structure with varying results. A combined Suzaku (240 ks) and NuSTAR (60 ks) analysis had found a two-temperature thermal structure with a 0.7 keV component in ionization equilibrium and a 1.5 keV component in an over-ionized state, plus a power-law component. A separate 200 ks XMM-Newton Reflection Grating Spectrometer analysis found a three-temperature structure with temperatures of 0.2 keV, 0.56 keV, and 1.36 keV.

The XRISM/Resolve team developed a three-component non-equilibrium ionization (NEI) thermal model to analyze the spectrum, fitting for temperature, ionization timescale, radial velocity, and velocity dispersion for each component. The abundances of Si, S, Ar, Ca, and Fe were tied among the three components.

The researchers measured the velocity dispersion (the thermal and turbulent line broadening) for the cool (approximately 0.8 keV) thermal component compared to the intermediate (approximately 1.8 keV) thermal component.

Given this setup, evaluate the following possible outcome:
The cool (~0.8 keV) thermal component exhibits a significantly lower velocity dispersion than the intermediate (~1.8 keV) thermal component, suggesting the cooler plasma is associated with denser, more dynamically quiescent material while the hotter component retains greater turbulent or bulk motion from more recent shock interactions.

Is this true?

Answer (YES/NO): YES